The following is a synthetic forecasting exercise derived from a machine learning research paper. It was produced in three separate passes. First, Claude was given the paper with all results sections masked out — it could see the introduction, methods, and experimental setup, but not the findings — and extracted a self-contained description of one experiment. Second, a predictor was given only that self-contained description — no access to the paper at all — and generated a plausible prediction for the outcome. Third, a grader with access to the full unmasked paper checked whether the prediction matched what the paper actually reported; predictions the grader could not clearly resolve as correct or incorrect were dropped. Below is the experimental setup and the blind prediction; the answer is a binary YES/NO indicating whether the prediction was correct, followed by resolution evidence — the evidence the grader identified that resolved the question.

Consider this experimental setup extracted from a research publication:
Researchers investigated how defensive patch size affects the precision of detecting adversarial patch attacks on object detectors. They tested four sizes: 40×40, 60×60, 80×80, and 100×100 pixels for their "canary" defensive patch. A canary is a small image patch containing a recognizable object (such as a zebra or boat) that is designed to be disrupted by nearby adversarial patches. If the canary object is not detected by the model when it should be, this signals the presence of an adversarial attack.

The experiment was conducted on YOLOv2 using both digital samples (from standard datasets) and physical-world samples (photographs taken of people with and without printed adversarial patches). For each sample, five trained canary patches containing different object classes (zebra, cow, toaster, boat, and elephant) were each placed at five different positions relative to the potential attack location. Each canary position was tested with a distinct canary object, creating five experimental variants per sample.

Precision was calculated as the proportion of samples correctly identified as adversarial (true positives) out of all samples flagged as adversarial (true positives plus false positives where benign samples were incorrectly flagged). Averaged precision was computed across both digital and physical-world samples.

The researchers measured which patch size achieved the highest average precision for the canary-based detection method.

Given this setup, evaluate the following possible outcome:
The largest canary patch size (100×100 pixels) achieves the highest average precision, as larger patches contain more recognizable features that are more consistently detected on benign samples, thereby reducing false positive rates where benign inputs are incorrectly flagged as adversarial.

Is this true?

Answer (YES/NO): NO